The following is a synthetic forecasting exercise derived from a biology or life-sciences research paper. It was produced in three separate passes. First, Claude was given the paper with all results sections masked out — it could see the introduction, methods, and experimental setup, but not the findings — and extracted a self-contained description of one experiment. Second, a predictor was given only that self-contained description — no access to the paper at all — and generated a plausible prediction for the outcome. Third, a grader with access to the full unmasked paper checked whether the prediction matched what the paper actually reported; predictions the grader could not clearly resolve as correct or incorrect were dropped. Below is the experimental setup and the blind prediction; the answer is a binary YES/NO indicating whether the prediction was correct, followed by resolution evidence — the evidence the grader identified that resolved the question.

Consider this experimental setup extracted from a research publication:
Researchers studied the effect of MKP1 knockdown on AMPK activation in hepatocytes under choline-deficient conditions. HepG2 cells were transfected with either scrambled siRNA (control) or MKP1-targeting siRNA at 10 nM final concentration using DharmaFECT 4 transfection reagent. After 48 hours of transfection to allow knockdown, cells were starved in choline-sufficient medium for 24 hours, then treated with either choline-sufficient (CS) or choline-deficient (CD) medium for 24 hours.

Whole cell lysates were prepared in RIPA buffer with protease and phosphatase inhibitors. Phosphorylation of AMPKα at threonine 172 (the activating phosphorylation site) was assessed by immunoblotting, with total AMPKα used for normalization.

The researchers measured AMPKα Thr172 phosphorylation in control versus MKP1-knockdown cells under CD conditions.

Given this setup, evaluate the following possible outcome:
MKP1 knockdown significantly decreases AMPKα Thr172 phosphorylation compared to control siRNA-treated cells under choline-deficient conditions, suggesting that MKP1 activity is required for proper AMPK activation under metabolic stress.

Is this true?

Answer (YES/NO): NO